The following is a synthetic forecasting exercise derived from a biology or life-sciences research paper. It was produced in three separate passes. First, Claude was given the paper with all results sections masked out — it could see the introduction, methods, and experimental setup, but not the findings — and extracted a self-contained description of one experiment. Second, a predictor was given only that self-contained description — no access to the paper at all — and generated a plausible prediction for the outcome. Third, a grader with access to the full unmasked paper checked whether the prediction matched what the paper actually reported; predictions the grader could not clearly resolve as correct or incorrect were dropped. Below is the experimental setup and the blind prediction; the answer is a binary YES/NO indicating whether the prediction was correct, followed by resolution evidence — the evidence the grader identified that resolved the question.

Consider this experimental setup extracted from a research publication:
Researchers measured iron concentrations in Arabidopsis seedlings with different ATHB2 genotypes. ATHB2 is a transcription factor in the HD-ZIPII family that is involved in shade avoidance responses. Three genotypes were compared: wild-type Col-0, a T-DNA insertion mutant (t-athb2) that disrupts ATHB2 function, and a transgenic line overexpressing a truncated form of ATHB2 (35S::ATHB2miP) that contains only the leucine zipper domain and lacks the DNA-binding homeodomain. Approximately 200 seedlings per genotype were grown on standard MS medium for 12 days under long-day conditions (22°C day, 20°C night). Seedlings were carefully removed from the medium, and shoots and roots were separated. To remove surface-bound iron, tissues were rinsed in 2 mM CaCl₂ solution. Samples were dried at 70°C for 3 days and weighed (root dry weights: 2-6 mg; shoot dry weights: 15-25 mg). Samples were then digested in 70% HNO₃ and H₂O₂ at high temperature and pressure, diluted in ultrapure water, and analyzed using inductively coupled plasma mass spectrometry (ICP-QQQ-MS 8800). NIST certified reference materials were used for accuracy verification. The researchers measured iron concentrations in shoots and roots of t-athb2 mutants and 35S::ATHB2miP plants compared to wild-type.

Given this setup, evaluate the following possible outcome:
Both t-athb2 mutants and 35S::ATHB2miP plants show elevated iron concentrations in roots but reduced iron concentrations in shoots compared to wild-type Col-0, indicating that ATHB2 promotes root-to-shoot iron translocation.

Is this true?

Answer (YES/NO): NO